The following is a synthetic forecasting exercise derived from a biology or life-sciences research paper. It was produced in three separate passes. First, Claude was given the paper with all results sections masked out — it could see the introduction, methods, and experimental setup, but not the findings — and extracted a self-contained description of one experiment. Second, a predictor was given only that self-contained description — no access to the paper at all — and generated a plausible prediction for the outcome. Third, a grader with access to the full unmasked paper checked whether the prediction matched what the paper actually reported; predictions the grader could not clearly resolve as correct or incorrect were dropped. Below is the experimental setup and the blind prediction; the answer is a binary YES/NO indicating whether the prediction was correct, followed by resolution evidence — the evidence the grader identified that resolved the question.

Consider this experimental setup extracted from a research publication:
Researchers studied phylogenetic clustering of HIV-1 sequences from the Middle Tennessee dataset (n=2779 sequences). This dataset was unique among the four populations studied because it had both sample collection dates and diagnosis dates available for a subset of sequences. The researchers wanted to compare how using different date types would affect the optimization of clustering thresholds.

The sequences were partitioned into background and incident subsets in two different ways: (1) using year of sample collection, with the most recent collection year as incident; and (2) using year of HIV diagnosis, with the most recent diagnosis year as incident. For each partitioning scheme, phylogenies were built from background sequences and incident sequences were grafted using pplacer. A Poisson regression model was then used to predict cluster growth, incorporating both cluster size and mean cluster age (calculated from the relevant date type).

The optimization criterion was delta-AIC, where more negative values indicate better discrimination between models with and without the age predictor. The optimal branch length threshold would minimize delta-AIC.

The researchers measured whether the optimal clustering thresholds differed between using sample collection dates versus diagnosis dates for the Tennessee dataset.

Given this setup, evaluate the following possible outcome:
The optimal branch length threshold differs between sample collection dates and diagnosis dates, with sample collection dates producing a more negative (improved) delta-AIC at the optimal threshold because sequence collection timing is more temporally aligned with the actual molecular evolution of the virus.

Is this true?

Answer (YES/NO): NO